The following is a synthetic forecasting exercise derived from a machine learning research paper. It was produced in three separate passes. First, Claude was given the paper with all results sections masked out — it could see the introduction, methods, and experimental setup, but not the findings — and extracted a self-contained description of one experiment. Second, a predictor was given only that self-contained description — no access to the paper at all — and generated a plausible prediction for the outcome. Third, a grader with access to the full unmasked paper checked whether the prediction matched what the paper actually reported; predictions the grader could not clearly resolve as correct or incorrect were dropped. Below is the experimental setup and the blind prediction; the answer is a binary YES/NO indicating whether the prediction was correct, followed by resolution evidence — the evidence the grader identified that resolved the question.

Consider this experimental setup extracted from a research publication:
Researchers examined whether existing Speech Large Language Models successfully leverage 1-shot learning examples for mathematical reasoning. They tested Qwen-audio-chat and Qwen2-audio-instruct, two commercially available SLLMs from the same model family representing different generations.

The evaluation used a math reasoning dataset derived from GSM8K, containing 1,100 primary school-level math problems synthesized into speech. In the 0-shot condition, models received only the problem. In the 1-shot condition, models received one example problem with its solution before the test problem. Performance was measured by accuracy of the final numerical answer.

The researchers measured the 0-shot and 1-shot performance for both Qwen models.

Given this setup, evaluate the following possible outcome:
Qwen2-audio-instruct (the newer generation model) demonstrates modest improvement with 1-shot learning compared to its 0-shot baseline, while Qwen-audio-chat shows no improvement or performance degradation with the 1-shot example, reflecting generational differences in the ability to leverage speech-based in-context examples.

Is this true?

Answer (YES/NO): NO